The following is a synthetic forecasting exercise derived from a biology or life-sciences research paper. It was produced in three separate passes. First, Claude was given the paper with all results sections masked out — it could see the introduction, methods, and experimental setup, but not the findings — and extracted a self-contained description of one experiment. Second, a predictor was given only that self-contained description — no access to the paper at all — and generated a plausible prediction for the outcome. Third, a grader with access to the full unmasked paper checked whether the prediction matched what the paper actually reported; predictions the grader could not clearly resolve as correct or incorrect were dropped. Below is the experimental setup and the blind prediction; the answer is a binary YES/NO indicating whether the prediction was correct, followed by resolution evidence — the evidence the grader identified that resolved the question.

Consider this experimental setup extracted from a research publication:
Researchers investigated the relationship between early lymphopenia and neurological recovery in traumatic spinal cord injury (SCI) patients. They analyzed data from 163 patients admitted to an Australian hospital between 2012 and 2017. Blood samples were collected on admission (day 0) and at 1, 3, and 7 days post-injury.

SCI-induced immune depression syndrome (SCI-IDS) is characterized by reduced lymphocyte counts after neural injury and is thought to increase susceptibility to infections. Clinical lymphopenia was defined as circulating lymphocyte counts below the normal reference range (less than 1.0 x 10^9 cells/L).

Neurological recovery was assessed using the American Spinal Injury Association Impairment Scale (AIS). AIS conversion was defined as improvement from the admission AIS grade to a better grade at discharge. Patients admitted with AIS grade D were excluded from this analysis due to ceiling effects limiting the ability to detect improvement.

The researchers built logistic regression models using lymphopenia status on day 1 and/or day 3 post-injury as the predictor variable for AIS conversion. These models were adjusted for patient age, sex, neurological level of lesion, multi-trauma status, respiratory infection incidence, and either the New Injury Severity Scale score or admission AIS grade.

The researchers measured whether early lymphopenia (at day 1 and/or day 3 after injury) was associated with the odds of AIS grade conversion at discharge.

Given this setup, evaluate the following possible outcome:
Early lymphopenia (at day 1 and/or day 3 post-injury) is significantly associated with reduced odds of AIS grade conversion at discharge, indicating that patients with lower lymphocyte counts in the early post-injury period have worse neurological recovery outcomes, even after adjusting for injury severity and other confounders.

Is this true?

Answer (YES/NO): NO